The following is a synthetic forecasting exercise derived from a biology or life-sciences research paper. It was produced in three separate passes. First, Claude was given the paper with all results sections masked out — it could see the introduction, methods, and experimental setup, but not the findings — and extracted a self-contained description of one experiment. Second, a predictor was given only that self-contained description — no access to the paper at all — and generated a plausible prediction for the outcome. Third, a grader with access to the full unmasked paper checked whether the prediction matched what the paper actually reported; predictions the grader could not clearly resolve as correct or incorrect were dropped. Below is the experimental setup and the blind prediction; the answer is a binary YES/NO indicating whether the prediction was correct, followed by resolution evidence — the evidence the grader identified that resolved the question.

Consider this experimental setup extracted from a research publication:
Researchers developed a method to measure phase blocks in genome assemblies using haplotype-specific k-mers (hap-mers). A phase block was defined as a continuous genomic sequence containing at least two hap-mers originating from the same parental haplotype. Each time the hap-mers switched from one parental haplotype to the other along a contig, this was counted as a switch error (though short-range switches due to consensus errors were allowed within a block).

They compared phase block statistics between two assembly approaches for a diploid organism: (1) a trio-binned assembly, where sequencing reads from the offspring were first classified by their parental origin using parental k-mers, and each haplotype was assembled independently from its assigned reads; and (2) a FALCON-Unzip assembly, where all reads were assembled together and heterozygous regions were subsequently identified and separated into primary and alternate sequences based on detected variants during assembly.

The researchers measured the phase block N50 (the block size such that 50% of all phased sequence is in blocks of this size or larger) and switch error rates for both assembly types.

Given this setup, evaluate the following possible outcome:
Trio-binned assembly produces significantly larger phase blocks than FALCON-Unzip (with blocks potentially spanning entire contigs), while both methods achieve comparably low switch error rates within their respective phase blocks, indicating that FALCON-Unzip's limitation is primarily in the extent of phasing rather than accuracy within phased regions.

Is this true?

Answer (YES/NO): NO